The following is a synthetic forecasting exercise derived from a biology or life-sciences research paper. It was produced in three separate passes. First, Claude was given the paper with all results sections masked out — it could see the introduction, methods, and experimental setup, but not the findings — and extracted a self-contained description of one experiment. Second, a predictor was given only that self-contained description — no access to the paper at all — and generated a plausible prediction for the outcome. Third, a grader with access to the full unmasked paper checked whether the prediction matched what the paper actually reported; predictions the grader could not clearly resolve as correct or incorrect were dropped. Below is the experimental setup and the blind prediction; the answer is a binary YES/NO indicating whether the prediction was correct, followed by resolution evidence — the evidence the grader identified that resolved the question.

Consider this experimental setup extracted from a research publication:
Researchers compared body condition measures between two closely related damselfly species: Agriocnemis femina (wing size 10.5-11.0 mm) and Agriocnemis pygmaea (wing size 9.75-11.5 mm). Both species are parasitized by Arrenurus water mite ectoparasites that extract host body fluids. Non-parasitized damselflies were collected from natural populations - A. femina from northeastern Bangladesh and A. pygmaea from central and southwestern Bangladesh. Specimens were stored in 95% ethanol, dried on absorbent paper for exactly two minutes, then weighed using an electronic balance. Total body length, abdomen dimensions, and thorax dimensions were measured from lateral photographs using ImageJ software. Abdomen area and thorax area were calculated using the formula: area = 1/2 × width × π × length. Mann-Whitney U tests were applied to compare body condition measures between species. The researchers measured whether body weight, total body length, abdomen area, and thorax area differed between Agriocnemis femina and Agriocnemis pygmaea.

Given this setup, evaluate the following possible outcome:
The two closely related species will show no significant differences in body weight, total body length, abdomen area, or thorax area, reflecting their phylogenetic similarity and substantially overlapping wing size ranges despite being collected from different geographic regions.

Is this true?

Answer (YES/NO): NO